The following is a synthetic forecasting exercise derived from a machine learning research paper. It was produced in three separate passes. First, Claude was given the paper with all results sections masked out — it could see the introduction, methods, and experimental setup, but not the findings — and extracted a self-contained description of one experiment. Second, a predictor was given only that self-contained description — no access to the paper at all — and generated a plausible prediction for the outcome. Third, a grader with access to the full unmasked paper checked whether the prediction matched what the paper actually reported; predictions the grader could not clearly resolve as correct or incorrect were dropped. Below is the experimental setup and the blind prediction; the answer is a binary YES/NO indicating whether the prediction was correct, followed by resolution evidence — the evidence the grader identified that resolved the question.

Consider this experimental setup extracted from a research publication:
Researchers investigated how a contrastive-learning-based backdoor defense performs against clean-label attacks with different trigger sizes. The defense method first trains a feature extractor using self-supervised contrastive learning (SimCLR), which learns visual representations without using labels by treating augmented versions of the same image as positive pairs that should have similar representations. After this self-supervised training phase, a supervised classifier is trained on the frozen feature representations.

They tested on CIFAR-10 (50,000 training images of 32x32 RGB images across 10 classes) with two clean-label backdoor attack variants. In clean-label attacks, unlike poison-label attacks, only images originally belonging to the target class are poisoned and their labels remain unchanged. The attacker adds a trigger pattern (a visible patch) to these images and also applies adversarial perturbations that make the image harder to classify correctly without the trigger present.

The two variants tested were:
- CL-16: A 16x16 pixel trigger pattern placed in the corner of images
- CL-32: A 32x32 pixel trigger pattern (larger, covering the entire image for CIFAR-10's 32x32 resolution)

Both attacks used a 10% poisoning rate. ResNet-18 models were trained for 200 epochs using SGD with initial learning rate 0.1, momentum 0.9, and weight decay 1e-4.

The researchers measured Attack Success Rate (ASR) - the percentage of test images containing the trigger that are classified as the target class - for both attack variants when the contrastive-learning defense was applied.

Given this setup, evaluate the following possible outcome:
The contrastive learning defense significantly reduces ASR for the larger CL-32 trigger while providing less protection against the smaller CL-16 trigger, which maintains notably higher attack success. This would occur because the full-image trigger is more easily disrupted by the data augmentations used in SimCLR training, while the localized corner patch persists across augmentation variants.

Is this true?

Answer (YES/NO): YES